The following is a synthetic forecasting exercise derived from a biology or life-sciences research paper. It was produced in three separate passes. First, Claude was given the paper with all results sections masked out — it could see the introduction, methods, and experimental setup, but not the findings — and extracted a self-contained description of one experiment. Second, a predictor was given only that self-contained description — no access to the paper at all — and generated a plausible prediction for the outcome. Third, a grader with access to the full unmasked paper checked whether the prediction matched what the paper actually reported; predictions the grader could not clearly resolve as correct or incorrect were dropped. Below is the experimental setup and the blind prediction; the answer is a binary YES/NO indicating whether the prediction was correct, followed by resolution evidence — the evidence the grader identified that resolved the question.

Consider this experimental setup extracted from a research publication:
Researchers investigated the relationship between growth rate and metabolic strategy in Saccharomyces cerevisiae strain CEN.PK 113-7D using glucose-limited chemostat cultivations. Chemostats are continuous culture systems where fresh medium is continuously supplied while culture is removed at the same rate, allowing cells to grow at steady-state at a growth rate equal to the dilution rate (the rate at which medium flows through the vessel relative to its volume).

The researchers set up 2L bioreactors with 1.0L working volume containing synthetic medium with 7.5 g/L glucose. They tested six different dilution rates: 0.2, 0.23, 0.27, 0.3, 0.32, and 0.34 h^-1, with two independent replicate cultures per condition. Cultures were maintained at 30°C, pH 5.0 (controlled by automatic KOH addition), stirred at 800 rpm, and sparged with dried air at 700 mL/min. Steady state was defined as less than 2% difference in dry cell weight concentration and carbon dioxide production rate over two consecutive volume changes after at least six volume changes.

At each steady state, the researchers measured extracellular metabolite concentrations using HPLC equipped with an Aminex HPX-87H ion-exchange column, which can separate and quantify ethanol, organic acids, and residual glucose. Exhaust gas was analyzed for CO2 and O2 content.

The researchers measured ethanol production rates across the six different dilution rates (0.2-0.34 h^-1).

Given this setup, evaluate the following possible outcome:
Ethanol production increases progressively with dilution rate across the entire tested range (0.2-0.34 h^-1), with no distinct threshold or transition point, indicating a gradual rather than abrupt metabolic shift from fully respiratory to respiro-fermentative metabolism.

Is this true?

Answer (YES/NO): NO